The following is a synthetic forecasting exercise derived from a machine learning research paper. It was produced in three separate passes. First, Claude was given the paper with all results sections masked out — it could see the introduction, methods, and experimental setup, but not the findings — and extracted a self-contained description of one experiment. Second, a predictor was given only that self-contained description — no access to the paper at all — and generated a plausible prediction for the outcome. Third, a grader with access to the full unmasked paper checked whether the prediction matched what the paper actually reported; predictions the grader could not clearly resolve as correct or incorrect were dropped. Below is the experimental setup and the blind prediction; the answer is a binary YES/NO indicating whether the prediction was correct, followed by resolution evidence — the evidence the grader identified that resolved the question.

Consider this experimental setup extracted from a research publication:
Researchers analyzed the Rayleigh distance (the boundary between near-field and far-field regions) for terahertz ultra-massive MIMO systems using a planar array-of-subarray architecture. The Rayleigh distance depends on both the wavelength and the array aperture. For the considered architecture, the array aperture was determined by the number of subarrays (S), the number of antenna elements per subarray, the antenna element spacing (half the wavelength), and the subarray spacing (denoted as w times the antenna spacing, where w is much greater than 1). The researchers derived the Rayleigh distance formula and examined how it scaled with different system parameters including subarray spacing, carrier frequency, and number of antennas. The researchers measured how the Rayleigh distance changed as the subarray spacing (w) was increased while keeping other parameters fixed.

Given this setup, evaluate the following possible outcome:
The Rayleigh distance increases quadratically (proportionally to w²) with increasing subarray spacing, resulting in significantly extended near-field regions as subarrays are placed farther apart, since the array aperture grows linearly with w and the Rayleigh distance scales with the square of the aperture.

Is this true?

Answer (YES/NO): YES